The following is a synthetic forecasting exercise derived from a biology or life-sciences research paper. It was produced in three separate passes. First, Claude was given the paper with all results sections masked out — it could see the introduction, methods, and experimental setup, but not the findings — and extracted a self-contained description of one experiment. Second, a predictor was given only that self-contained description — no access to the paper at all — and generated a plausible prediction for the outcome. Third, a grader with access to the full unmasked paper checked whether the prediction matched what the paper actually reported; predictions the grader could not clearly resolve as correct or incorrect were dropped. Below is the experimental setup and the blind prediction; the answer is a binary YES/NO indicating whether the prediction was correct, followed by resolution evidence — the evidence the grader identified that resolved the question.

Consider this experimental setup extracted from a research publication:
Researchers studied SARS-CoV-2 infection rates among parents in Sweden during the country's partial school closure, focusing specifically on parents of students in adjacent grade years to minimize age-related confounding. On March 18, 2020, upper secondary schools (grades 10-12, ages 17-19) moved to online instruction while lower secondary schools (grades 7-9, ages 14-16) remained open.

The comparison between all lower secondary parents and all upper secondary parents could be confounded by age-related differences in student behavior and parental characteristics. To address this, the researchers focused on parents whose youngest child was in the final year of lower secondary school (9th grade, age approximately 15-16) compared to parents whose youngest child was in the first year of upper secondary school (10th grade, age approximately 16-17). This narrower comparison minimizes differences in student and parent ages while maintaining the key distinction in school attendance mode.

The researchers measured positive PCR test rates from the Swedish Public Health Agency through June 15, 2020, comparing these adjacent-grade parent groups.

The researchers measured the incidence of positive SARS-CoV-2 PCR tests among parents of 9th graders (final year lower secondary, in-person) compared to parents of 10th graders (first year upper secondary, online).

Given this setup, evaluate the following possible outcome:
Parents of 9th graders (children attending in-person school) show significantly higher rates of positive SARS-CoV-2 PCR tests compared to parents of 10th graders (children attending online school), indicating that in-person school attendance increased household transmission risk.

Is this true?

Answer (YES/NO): YES